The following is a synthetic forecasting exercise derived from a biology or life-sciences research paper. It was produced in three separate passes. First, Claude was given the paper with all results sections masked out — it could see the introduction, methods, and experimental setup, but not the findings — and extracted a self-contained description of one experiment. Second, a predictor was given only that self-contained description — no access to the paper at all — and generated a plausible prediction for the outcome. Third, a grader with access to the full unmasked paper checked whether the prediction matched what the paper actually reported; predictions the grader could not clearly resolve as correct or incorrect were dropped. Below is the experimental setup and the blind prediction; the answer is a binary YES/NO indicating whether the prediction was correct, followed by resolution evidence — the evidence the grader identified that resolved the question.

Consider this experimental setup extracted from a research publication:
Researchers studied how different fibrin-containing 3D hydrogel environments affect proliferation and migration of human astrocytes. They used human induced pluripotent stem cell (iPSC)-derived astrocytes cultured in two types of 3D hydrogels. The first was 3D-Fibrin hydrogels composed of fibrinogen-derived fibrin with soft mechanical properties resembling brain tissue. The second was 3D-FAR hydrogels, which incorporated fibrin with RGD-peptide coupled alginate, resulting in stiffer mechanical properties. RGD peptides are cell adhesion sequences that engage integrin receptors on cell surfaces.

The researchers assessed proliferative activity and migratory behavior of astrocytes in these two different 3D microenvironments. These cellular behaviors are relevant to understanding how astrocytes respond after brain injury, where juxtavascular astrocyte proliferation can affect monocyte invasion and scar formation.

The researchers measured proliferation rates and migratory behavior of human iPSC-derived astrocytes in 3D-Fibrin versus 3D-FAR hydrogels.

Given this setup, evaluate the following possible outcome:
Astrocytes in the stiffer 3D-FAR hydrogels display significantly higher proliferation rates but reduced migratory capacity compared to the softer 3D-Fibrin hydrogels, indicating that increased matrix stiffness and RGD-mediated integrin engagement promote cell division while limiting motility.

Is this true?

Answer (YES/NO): NO